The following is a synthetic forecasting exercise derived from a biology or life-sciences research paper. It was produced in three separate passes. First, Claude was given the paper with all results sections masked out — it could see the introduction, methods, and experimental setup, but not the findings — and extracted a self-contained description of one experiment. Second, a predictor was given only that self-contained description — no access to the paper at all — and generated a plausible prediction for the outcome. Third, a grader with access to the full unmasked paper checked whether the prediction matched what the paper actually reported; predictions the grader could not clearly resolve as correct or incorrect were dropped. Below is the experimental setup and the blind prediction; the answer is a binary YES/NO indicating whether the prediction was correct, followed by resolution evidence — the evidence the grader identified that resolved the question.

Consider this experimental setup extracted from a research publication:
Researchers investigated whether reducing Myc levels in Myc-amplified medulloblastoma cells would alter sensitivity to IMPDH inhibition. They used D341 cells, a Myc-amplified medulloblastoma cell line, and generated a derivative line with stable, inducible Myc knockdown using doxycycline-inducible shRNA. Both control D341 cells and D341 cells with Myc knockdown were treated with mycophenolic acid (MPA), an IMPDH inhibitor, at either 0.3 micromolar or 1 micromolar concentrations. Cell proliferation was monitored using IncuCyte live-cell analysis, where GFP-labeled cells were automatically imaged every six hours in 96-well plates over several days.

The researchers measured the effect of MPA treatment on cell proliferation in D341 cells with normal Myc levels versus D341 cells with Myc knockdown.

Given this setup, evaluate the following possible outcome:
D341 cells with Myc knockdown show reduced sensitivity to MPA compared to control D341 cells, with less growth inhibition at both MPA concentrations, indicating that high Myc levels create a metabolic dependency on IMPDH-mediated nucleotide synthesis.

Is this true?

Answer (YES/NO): YES